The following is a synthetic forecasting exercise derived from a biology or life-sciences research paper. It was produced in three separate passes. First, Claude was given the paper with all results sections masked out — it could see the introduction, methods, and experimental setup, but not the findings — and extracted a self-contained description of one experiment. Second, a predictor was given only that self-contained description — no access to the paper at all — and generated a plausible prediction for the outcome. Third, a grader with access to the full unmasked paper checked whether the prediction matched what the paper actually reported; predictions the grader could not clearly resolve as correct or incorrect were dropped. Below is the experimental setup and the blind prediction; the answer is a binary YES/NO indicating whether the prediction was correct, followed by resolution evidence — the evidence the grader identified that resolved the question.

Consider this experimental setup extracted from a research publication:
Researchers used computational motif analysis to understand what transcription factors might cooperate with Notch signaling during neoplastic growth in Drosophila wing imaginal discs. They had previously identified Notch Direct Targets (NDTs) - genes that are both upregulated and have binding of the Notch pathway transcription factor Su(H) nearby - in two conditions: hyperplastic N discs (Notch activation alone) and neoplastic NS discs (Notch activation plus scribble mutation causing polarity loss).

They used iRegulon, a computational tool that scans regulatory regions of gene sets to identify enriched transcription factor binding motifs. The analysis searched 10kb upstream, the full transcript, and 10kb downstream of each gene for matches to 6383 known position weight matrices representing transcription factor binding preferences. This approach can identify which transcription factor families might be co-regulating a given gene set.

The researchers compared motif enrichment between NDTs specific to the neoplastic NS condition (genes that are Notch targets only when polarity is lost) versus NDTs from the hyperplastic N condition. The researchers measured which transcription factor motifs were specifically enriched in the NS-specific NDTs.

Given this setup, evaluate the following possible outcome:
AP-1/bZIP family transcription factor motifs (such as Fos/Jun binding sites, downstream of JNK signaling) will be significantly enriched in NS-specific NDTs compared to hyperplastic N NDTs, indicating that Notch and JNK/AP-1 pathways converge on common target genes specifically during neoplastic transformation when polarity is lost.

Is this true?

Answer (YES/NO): YES